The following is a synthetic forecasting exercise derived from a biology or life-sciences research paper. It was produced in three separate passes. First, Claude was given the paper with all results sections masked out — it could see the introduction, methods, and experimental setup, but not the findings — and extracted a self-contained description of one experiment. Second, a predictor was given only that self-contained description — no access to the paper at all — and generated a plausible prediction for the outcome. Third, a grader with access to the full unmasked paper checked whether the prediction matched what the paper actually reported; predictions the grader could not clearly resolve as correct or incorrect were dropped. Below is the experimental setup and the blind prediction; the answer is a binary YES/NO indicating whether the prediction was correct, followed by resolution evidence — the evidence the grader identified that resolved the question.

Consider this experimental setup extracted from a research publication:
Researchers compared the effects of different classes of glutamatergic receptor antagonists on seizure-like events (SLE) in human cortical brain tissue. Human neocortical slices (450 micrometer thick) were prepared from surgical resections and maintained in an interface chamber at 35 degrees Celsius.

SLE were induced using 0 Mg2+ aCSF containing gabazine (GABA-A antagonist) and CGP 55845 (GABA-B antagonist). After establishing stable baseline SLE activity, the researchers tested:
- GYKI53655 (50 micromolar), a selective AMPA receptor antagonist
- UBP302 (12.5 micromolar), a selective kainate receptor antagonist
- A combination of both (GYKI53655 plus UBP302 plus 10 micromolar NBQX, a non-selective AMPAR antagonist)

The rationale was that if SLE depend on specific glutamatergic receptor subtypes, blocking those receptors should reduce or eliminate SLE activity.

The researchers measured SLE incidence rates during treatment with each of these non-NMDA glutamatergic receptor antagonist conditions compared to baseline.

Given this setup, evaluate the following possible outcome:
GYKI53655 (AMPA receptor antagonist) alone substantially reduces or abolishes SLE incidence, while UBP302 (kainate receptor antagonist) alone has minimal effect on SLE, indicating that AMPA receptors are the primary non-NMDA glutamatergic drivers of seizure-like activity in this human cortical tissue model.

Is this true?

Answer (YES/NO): NO